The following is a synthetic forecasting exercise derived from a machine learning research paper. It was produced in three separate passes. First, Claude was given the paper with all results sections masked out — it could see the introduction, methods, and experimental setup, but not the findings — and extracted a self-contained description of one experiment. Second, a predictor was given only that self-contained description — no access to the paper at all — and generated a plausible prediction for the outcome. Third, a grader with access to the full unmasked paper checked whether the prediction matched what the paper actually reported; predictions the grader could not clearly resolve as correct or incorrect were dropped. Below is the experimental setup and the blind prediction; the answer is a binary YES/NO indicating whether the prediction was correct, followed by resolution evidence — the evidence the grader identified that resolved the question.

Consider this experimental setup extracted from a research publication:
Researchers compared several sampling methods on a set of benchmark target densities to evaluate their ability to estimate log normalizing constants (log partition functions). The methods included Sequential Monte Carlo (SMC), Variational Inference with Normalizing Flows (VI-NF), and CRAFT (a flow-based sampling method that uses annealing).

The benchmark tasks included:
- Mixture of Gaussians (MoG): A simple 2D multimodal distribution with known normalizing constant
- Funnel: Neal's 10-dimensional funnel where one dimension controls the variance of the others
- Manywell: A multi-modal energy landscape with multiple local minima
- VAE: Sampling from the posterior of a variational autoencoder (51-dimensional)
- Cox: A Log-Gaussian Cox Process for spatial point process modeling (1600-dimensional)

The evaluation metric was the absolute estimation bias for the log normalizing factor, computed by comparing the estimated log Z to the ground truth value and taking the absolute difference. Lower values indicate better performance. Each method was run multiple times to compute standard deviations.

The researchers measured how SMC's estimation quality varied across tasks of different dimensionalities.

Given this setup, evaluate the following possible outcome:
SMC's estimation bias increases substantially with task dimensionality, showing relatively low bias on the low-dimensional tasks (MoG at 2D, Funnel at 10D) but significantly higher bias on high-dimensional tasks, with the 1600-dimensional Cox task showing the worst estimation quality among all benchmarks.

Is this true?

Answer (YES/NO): YES